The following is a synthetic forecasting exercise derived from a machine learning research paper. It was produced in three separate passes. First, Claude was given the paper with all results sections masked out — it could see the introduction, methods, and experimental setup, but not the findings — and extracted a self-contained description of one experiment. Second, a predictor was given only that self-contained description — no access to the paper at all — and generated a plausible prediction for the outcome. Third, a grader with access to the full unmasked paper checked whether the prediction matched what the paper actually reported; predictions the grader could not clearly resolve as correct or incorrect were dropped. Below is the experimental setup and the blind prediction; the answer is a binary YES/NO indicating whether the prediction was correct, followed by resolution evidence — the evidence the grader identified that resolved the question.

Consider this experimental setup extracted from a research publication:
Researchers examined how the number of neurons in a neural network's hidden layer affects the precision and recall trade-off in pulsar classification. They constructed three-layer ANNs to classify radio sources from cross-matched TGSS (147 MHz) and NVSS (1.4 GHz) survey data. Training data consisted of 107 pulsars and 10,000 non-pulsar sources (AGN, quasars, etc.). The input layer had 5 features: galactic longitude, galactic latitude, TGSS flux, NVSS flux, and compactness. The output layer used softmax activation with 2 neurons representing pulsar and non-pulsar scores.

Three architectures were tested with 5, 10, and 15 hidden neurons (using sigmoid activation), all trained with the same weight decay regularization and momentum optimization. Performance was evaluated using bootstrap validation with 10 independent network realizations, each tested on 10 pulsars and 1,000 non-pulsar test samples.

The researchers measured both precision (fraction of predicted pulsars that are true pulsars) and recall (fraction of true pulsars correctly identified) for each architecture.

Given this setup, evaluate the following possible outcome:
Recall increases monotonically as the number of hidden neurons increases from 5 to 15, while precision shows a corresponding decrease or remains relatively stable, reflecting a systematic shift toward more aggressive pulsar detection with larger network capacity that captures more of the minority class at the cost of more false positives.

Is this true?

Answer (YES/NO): NO